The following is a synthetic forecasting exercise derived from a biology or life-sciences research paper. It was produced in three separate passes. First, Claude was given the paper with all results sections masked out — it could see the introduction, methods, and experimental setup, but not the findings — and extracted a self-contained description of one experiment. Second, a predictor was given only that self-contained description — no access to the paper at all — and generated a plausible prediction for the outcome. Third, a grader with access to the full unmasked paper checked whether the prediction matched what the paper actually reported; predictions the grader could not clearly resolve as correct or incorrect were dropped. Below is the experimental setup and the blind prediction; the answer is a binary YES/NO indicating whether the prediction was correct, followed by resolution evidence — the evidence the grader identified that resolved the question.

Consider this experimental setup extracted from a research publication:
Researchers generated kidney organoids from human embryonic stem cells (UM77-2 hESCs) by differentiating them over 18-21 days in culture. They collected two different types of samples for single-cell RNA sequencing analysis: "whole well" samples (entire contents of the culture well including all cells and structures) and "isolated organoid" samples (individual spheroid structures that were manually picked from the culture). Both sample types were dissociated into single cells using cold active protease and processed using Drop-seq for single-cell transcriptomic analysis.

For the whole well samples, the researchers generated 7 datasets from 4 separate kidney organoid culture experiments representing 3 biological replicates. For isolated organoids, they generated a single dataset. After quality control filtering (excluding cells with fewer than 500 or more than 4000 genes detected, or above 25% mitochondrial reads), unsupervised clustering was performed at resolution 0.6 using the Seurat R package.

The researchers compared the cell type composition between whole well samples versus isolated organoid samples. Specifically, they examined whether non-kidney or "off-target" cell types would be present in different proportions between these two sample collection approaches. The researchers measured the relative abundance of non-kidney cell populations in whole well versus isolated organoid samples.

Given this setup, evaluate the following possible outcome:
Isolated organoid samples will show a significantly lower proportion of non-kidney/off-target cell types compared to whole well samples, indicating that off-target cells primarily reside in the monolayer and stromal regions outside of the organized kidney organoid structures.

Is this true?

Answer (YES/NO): YES